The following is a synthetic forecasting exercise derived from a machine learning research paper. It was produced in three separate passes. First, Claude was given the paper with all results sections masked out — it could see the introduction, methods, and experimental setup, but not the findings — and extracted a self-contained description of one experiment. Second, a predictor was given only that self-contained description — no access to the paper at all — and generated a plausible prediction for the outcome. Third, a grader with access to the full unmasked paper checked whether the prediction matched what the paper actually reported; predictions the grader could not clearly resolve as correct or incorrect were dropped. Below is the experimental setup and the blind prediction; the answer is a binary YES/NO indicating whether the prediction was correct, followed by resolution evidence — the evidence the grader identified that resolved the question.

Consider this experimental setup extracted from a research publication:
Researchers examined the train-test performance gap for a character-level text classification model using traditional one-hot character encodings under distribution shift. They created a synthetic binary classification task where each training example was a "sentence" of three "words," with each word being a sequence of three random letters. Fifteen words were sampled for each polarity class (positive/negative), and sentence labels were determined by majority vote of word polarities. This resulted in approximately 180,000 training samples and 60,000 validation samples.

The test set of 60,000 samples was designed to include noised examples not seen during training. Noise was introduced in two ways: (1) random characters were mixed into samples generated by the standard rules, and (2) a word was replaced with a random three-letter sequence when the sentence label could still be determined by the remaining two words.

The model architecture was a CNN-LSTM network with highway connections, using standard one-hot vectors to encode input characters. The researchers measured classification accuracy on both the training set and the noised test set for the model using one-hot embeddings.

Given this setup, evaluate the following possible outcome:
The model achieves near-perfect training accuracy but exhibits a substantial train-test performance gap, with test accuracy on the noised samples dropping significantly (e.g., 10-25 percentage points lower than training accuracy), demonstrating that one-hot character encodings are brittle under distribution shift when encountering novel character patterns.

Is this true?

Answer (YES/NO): YES